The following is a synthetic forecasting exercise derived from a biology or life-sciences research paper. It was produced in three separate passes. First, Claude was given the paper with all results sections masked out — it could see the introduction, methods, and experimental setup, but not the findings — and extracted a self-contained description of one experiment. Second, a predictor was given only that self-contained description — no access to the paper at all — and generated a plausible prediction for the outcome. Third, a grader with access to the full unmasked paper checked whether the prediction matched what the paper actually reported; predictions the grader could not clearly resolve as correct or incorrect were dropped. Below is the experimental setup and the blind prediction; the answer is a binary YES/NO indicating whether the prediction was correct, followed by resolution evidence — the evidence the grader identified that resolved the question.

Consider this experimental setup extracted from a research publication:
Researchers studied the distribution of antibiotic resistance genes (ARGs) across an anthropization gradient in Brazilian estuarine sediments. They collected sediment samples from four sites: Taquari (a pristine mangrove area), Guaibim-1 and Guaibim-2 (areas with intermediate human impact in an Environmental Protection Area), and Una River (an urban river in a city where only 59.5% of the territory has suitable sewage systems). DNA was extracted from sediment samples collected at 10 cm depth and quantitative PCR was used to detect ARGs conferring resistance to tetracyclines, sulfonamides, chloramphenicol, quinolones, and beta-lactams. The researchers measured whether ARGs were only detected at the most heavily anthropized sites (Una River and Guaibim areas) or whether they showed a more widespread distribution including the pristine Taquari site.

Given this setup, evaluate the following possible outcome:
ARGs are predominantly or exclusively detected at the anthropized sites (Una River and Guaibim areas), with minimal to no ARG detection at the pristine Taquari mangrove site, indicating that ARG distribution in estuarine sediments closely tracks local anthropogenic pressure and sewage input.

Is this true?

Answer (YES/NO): NO